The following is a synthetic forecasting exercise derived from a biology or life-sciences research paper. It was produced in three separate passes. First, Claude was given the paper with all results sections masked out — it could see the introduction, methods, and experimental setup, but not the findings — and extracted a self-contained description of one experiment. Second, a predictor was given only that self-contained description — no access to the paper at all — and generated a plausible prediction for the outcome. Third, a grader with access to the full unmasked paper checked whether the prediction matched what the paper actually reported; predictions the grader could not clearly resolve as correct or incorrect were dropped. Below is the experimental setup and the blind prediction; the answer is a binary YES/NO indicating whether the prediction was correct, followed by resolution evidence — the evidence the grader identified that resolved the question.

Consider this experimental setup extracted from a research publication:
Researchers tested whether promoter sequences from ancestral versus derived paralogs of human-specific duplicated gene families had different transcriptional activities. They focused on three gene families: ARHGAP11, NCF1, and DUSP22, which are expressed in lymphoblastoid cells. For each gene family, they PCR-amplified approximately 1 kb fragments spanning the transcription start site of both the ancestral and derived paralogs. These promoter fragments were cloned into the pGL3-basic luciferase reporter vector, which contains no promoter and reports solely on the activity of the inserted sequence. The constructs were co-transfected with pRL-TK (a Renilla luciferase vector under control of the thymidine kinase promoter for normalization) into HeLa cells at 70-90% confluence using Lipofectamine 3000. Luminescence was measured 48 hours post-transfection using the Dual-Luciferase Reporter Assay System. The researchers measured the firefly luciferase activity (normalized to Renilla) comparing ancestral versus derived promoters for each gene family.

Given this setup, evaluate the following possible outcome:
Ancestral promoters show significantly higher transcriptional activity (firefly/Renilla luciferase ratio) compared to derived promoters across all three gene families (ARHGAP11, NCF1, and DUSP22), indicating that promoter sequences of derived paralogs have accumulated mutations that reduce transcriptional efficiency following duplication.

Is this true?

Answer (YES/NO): NO